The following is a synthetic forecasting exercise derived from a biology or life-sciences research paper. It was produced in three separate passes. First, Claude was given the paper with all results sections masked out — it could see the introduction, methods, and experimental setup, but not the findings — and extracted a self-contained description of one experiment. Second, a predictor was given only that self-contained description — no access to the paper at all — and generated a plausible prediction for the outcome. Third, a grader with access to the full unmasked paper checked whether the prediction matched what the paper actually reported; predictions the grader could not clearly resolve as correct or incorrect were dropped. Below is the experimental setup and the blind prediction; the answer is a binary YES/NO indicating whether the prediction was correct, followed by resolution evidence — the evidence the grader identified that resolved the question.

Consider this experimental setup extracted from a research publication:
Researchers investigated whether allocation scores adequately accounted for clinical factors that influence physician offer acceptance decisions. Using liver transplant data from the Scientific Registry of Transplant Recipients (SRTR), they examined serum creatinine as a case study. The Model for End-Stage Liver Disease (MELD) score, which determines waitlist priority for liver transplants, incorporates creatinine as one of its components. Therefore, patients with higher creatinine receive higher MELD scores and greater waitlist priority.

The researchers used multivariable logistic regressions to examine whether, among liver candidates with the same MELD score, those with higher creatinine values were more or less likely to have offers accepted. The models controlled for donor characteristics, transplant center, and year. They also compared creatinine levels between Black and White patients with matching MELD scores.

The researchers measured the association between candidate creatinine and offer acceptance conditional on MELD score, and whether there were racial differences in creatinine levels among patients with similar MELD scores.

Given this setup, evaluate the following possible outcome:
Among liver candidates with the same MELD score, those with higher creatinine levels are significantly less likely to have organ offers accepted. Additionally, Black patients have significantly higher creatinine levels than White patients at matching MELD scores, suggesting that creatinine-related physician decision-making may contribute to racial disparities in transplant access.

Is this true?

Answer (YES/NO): YES